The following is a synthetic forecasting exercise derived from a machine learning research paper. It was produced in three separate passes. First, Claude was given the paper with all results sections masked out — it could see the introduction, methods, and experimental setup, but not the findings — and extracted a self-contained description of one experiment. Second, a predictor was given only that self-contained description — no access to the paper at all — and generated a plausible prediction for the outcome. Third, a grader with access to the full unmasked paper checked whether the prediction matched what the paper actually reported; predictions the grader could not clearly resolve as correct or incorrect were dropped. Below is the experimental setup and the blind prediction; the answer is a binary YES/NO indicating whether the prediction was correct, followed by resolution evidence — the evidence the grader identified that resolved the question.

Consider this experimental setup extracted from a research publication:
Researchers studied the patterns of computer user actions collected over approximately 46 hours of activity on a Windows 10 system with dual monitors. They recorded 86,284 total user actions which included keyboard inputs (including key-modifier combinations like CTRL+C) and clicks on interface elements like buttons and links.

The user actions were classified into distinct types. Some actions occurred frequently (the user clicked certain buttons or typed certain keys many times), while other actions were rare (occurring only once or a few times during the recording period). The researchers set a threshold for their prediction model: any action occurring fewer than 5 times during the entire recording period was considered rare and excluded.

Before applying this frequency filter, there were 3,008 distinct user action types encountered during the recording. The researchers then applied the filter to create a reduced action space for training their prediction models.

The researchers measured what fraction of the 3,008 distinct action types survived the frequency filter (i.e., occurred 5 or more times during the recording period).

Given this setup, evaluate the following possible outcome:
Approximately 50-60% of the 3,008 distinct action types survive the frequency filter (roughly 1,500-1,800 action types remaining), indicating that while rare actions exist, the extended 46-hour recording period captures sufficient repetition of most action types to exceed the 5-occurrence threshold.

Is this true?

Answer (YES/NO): NO